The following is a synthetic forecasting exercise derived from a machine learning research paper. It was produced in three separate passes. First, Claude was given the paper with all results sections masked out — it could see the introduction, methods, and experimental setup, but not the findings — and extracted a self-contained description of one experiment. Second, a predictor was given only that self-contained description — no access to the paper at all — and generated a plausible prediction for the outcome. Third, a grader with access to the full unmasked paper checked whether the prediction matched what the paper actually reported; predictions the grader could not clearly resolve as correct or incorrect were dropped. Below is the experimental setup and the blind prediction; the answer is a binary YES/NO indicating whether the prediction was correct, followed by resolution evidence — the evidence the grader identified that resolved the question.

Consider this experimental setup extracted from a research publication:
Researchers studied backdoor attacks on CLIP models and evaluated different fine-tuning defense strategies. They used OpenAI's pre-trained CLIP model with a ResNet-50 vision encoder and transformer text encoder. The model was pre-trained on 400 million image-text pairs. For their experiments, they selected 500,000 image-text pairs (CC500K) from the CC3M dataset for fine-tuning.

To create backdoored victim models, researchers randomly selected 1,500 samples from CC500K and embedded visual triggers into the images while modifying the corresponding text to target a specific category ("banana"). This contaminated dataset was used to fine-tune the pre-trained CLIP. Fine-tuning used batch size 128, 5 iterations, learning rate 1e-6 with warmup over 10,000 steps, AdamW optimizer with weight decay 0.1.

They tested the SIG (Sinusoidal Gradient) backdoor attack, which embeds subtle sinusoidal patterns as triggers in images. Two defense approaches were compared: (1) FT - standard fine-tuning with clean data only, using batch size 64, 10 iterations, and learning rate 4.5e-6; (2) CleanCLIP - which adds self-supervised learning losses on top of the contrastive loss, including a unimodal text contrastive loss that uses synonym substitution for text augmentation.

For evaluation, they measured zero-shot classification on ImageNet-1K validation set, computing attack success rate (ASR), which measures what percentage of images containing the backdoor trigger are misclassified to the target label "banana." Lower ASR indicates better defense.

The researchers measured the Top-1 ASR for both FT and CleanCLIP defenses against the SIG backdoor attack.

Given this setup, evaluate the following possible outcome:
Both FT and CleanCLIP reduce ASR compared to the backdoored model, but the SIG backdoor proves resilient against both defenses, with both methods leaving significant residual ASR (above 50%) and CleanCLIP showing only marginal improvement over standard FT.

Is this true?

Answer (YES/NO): NO